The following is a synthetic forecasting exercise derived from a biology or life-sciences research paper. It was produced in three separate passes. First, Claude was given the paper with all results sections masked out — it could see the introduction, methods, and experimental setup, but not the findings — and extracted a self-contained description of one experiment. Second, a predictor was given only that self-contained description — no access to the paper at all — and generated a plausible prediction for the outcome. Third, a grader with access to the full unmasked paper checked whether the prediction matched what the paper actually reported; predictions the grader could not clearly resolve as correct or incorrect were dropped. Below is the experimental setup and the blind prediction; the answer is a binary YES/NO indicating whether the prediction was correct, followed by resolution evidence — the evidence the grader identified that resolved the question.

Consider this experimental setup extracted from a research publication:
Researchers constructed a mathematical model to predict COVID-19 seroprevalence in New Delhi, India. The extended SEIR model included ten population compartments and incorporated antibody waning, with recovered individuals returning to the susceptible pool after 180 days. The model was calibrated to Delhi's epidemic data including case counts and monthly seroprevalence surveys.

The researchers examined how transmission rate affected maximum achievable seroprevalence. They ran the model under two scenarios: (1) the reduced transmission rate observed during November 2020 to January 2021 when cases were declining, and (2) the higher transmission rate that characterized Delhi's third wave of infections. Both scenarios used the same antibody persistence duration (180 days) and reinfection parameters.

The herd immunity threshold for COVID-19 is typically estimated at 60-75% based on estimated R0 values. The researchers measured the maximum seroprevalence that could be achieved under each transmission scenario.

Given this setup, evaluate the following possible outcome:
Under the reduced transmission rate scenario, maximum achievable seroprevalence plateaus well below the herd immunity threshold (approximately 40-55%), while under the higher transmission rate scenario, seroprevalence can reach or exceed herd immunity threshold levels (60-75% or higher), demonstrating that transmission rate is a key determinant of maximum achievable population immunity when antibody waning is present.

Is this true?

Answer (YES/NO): NO